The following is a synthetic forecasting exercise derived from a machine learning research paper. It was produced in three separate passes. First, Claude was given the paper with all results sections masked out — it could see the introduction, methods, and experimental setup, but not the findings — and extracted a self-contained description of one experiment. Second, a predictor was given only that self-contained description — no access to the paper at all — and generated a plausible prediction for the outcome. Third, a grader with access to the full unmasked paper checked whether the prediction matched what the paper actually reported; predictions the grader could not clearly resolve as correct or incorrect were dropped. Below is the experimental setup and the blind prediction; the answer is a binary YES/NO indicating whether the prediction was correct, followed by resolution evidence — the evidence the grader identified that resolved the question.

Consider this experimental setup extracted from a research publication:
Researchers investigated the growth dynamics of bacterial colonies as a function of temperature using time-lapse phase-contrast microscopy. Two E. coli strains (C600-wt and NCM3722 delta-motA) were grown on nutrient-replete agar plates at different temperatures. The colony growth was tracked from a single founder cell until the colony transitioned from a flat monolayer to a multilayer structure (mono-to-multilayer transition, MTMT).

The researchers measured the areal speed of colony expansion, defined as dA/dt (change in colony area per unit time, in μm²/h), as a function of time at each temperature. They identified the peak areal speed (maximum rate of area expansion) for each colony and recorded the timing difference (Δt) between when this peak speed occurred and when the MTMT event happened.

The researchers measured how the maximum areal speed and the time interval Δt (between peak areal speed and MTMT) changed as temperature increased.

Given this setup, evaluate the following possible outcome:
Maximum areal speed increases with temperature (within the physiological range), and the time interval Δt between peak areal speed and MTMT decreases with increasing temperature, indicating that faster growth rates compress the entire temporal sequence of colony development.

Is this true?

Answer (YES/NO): YES